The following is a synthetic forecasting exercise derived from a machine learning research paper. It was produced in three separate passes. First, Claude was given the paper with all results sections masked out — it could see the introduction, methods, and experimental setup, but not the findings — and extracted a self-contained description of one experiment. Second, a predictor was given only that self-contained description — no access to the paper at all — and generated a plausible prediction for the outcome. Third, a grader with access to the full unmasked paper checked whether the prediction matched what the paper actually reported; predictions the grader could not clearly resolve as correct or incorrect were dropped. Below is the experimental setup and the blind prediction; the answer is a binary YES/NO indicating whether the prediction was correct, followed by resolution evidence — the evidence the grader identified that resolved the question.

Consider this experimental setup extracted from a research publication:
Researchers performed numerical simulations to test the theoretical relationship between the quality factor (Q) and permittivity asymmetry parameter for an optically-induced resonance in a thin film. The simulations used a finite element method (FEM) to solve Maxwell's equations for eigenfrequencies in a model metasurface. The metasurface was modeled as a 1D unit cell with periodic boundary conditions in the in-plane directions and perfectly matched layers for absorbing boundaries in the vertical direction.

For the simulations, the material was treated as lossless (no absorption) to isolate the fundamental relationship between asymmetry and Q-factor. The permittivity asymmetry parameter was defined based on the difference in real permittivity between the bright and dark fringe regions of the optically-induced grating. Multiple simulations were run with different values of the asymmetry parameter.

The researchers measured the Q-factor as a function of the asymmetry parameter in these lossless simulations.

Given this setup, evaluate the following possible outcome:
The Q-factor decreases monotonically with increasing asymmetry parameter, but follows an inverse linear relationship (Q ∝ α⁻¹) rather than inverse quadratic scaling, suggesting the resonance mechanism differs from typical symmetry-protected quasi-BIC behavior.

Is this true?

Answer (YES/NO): NO